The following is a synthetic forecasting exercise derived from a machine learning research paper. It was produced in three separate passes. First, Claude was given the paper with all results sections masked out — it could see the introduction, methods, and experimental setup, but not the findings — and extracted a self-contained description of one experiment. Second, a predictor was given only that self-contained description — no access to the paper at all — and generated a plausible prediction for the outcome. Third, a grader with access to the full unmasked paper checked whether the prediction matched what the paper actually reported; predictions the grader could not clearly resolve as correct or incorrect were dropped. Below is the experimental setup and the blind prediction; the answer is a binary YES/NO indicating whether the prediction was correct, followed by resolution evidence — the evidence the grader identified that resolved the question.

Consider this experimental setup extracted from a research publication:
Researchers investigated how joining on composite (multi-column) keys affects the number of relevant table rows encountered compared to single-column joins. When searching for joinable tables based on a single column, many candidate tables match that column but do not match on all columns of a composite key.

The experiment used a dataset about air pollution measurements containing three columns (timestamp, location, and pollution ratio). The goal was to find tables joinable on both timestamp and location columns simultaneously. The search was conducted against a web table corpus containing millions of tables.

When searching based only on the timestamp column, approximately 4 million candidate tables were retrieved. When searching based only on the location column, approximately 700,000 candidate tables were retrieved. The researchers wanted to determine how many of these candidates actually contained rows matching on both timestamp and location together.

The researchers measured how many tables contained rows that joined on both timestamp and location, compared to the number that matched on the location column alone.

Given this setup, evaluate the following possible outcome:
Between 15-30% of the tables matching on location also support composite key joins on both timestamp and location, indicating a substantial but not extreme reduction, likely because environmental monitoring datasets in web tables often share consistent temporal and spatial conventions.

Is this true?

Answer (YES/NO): NO